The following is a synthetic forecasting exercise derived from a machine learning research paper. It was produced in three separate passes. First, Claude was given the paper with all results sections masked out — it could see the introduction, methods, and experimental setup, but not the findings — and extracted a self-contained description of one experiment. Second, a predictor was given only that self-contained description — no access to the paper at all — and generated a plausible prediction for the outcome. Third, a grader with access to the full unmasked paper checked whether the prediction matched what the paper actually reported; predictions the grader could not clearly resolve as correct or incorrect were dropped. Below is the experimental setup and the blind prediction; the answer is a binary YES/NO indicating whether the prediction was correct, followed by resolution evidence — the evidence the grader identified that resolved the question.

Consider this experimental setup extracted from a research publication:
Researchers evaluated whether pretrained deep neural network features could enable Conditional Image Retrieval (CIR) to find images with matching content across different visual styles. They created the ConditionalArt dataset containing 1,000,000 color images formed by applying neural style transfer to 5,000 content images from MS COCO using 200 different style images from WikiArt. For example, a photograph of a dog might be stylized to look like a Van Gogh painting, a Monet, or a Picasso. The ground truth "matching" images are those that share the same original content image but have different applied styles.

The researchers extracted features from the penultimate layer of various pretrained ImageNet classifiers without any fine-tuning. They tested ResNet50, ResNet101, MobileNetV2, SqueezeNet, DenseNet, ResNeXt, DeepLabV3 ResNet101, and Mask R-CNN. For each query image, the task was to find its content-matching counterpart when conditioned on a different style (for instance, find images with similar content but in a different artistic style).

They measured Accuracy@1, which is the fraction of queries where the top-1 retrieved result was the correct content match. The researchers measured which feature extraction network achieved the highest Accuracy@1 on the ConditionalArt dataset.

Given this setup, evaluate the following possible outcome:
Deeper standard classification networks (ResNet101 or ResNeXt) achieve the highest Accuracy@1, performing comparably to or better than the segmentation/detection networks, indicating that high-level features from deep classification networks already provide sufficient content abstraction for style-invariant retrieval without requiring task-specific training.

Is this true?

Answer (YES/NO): NO